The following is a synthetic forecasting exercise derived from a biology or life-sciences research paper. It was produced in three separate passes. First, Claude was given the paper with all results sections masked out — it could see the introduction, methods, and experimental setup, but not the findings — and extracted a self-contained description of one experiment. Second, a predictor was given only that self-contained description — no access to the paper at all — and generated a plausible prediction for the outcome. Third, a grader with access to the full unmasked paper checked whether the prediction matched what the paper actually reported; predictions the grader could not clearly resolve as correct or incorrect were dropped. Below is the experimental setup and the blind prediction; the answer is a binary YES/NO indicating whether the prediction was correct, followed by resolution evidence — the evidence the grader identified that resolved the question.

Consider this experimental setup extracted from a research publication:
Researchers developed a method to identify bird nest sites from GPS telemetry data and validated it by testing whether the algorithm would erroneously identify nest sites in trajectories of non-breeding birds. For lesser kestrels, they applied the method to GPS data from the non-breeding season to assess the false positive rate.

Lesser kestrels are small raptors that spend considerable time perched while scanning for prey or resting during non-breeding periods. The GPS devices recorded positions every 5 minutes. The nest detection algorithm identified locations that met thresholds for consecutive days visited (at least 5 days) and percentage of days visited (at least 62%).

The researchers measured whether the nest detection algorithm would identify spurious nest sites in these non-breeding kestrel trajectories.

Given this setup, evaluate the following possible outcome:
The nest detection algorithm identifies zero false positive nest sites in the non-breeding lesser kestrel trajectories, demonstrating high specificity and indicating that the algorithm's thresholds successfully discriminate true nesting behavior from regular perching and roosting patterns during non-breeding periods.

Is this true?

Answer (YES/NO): NO